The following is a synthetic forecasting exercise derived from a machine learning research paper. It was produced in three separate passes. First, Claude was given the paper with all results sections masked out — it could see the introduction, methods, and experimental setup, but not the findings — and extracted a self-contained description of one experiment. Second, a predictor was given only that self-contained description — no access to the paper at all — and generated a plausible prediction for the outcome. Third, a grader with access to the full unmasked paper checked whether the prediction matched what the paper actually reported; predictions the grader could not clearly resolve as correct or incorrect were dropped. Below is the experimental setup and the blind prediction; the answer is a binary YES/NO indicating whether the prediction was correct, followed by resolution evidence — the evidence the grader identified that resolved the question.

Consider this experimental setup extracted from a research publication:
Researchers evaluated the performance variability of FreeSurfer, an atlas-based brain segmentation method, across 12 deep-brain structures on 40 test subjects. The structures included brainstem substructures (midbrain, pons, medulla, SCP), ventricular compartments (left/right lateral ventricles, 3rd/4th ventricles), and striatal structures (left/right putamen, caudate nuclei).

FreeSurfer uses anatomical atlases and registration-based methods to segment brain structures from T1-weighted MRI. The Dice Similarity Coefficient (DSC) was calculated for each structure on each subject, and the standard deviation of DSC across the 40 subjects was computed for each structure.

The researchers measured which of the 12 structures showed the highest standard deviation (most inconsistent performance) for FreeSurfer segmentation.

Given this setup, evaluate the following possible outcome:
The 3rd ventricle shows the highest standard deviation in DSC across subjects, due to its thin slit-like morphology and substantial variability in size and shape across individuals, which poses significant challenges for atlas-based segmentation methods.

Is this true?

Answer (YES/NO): NO